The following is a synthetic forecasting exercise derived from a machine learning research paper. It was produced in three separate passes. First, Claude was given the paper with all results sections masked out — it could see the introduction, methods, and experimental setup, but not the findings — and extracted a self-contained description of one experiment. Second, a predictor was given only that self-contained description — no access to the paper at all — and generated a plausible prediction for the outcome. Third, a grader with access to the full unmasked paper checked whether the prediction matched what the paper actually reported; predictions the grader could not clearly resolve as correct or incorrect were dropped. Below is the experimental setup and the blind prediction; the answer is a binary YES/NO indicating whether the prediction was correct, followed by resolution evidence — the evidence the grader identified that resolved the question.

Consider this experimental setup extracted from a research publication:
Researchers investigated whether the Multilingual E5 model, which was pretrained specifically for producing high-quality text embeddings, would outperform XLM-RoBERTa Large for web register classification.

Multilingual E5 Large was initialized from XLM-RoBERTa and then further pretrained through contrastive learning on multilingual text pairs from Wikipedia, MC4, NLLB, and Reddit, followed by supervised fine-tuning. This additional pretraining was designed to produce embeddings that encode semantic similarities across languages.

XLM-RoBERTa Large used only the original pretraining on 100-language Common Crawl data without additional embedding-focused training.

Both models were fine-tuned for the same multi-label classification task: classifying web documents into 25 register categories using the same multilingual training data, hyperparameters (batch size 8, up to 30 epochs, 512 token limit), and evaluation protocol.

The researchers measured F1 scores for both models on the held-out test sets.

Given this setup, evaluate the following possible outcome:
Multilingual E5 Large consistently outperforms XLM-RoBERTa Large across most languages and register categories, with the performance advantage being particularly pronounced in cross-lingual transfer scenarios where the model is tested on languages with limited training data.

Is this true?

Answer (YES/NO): NO